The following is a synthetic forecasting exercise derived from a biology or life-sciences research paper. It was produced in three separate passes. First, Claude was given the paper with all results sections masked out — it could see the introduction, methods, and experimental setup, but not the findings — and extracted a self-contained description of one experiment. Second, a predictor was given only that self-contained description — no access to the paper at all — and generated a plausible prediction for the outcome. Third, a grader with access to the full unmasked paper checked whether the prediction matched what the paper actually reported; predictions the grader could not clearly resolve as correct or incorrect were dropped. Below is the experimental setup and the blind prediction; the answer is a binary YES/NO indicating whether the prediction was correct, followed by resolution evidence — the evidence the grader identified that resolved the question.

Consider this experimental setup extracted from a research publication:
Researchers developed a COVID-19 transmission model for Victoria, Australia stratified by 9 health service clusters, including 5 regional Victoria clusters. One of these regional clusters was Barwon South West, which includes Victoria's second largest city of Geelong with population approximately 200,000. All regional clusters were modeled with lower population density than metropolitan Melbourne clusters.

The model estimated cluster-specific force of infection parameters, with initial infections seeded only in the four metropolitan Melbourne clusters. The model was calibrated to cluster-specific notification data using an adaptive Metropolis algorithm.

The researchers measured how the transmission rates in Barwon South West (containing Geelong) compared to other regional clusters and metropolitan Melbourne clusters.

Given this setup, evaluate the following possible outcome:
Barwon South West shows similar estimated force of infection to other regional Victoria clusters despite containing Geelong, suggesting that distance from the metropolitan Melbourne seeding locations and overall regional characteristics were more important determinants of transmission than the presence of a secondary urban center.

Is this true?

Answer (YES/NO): NO